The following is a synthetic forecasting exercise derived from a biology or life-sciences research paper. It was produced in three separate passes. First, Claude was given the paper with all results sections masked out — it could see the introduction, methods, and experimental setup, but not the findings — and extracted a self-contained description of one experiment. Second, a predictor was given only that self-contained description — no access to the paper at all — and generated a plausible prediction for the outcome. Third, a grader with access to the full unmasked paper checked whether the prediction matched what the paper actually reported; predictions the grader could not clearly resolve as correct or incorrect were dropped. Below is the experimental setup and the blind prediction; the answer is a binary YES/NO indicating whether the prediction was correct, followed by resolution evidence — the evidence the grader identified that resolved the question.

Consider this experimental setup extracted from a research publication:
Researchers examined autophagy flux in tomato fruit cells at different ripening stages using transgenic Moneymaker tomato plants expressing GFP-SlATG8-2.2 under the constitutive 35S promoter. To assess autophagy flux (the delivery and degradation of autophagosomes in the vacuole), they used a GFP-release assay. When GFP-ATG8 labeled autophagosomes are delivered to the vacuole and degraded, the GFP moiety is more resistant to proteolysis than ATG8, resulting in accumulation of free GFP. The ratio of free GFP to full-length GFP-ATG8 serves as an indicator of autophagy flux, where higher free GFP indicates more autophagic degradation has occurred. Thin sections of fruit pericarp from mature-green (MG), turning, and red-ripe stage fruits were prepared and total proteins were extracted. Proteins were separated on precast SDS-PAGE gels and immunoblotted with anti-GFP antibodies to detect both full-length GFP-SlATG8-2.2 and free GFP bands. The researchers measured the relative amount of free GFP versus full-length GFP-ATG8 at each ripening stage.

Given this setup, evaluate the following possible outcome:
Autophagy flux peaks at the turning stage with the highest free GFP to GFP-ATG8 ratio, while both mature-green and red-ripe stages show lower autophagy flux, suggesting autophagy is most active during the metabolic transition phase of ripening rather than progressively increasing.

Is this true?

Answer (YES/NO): NO